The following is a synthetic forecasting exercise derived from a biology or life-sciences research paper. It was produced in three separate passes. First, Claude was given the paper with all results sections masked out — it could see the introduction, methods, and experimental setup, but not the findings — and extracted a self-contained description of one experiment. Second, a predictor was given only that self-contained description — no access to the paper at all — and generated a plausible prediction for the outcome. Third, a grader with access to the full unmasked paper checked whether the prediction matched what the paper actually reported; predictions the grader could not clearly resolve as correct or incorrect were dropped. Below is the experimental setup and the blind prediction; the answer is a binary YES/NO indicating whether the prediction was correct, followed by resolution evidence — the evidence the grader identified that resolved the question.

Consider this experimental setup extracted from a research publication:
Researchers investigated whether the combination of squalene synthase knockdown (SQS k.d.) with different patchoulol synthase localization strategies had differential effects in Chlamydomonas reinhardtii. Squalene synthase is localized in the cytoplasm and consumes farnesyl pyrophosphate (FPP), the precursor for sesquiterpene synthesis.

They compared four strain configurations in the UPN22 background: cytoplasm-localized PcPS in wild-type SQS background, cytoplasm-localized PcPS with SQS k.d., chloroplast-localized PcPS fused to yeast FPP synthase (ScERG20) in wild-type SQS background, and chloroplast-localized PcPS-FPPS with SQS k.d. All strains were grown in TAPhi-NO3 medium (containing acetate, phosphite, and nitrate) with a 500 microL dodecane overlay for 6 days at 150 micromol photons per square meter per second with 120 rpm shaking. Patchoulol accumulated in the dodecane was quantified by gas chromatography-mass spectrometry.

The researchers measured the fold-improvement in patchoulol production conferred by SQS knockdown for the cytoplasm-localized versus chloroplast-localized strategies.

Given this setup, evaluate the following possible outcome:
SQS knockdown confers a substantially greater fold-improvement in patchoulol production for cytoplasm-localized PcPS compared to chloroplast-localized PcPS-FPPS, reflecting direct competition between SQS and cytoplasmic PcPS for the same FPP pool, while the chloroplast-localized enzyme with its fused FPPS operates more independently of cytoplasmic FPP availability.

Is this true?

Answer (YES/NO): YES